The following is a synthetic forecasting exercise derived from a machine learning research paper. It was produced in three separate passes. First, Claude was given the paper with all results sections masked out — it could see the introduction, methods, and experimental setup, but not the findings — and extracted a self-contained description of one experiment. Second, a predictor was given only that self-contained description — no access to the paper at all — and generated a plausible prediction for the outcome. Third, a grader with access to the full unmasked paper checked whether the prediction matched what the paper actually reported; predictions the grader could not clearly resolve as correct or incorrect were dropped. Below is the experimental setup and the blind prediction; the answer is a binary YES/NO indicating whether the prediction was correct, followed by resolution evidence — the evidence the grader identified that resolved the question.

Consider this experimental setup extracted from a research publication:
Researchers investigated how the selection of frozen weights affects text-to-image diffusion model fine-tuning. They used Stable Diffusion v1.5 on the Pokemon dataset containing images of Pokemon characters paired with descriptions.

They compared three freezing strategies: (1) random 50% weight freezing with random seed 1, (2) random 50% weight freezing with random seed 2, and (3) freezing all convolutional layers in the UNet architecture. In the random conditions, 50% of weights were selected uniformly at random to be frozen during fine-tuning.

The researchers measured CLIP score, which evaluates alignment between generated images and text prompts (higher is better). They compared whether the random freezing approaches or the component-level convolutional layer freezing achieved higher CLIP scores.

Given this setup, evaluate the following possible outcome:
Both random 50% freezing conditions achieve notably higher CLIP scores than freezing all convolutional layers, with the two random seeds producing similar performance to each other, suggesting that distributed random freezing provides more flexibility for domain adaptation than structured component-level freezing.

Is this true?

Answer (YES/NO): YES